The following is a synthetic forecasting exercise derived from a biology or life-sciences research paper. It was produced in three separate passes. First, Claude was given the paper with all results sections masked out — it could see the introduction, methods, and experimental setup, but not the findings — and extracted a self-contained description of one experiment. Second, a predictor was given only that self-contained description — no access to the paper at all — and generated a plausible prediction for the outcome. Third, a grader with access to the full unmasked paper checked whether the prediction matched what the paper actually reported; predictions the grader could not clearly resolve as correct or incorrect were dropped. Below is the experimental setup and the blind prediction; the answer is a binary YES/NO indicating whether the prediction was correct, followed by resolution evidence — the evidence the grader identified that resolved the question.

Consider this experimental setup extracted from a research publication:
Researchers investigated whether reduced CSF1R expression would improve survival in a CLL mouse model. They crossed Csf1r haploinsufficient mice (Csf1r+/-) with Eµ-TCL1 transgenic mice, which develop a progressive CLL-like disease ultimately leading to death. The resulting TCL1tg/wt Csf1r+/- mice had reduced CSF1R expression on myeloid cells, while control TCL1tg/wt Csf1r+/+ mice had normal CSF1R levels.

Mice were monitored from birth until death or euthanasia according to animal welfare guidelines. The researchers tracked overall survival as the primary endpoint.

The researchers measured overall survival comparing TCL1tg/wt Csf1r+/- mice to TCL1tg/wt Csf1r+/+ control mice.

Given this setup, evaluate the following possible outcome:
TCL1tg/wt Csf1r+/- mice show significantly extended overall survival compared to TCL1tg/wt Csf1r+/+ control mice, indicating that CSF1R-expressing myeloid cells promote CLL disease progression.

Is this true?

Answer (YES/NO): NO